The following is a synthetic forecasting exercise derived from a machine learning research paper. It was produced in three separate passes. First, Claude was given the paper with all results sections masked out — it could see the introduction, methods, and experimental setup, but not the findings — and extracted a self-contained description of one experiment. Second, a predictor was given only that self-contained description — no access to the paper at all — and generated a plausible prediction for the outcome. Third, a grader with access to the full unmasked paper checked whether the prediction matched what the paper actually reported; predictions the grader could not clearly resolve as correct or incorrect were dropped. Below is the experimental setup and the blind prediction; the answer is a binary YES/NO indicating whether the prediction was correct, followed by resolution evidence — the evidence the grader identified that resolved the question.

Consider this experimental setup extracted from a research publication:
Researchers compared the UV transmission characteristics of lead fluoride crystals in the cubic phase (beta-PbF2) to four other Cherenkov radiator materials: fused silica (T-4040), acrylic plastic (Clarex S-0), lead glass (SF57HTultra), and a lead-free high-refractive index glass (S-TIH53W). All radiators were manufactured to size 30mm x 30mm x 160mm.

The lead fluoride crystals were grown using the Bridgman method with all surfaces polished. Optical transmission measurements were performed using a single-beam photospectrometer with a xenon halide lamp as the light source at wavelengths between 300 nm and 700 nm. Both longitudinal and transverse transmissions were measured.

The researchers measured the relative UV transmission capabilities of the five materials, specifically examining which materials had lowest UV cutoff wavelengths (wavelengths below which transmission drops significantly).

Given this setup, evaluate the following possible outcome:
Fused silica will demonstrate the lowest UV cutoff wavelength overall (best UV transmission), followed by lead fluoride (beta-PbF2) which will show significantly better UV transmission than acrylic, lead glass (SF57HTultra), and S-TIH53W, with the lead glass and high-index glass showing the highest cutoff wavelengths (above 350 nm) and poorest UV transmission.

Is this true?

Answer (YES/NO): YES